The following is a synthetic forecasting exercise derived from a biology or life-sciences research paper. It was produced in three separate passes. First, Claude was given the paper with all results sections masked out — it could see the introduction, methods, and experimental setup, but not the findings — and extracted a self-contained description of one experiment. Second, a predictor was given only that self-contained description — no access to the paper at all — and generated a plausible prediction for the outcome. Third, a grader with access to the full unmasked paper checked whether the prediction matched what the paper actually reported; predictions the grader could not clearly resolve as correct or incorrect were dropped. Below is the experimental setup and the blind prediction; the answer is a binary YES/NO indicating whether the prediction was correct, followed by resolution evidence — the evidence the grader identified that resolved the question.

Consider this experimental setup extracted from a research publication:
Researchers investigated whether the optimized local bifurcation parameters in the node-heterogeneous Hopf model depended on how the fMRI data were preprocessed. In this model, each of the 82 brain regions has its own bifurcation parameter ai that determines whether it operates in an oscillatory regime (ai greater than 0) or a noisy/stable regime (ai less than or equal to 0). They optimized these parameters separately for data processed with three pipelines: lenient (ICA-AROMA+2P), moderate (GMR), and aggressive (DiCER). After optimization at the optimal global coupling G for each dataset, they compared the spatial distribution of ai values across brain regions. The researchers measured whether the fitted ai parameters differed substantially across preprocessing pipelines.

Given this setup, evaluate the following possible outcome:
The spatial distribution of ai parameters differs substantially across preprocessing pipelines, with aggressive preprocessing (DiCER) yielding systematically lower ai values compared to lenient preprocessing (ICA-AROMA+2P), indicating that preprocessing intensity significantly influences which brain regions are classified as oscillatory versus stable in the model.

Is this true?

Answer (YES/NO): NO